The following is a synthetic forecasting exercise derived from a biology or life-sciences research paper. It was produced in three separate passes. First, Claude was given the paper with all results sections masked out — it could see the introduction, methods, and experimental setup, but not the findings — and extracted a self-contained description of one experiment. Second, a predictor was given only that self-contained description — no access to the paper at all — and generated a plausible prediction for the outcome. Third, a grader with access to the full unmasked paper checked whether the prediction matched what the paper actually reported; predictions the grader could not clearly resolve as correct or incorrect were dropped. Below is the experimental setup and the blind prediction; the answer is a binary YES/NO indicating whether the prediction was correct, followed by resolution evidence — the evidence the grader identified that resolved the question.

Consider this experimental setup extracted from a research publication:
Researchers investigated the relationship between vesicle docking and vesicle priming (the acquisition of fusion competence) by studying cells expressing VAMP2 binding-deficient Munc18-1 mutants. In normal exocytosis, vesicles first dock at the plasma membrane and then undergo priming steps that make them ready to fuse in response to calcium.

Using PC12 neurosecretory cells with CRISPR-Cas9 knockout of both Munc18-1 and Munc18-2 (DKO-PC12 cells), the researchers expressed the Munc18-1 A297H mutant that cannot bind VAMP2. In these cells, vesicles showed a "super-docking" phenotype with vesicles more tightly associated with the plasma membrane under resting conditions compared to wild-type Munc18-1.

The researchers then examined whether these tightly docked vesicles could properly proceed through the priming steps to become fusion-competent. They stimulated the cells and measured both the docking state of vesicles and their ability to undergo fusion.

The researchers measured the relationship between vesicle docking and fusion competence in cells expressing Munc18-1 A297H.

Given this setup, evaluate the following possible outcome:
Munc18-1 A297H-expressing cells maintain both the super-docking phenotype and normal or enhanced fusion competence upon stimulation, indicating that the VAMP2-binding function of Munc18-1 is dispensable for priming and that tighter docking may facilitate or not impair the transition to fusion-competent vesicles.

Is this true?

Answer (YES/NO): NO